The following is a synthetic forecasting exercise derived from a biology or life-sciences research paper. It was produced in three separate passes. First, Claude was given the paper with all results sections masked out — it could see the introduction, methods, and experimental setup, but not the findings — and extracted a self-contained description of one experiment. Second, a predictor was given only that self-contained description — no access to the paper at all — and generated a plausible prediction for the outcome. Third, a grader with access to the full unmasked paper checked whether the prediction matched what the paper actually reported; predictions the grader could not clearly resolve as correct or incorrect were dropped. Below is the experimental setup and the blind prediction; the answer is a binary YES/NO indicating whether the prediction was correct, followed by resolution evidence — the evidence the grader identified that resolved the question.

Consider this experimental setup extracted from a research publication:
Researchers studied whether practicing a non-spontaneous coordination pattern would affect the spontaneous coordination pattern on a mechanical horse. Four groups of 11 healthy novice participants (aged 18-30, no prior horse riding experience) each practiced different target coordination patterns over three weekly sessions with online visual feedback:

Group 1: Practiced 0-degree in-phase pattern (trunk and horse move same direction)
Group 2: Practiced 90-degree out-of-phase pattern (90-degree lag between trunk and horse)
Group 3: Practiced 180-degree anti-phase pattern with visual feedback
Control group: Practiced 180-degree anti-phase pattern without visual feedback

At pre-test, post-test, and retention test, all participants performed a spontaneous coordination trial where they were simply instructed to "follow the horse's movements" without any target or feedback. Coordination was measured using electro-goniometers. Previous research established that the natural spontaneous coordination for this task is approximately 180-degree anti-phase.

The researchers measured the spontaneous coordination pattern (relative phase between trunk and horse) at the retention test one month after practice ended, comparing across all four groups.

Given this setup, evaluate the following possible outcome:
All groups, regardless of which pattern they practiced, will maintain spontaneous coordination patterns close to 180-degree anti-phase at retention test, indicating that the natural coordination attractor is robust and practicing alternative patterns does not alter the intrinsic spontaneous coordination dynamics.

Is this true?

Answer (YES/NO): YES